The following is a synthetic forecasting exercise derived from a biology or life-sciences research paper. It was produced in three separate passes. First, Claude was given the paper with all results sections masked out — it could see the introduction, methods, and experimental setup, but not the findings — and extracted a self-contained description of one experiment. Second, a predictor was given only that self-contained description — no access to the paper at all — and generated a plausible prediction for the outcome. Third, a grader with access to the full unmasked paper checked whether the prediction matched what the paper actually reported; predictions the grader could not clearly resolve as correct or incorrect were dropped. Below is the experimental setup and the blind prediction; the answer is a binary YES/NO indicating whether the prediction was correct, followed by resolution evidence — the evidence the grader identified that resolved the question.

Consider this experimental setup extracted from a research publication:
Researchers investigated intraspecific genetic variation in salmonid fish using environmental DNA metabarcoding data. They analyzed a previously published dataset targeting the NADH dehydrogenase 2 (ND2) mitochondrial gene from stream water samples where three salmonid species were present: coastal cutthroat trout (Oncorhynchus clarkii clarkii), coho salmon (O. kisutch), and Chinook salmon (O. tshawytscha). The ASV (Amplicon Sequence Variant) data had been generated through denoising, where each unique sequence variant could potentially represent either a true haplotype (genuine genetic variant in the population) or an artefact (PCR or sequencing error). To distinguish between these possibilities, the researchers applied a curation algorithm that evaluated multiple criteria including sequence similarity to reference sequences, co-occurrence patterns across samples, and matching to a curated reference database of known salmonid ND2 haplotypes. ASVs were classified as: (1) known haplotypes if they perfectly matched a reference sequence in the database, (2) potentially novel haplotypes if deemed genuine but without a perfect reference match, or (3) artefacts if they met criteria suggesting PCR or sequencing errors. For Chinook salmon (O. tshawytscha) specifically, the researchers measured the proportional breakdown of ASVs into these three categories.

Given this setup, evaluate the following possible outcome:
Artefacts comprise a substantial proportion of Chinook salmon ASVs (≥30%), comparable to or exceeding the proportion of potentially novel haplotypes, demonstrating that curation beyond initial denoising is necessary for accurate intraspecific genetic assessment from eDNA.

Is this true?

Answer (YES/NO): YES